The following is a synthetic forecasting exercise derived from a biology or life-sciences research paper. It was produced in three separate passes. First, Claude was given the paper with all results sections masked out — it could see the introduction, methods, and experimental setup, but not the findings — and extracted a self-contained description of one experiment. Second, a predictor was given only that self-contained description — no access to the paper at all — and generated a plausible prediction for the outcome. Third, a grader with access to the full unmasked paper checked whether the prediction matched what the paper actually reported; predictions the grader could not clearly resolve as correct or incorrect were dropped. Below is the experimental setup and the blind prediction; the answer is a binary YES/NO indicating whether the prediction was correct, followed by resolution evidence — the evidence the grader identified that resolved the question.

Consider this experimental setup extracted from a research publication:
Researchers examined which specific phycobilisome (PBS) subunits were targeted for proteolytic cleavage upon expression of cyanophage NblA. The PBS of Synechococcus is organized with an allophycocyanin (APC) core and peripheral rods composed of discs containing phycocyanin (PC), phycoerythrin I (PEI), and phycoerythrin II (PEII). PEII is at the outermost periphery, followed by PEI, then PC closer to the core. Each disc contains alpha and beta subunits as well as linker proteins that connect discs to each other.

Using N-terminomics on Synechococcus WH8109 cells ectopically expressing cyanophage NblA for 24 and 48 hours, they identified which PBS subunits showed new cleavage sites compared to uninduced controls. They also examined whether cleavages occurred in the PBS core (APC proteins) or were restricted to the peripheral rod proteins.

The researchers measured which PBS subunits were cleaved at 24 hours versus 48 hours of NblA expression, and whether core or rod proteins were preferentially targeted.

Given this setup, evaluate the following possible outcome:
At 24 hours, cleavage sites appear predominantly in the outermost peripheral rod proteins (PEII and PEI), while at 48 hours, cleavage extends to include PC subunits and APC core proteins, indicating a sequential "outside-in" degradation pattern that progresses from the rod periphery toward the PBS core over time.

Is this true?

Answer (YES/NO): NO